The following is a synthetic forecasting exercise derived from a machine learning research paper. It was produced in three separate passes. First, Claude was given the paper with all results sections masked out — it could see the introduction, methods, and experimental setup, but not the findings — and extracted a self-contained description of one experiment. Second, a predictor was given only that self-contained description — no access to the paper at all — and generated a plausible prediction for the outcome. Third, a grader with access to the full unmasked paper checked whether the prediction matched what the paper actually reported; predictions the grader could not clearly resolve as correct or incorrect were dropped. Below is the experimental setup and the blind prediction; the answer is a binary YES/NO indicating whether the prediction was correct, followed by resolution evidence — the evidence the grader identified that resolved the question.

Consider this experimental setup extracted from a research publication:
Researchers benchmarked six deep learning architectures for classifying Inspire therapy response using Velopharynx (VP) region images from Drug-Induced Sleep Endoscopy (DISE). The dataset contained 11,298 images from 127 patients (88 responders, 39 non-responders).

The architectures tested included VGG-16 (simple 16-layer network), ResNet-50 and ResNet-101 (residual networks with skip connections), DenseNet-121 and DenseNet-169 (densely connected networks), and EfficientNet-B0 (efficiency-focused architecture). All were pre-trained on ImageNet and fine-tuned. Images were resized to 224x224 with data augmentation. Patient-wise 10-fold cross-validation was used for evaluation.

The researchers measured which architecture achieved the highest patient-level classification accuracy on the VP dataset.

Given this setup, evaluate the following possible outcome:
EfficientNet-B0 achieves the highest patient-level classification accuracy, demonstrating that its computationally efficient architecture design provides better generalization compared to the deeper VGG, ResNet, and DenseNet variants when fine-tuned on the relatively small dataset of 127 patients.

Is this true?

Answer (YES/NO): NO